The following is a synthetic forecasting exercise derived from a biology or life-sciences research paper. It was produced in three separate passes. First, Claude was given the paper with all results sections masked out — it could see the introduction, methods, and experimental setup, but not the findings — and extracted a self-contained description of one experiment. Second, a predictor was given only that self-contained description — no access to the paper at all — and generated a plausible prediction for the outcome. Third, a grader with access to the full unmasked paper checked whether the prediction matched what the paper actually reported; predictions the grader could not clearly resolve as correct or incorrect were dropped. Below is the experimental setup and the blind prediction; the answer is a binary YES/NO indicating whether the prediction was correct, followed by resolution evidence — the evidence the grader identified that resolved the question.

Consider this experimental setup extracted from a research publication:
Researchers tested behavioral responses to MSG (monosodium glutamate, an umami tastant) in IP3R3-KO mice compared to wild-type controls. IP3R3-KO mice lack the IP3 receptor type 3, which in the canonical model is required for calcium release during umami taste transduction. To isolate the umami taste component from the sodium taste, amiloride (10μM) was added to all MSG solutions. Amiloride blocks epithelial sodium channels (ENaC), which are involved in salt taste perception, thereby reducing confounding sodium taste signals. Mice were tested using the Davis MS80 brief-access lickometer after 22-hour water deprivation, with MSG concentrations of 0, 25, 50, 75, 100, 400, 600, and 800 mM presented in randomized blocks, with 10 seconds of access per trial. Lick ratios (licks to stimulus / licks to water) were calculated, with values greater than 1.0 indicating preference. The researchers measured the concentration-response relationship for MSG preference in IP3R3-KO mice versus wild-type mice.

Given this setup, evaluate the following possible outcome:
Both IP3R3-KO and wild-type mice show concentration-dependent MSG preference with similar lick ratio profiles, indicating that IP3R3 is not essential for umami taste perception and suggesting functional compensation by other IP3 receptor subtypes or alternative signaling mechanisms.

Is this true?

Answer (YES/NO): NO